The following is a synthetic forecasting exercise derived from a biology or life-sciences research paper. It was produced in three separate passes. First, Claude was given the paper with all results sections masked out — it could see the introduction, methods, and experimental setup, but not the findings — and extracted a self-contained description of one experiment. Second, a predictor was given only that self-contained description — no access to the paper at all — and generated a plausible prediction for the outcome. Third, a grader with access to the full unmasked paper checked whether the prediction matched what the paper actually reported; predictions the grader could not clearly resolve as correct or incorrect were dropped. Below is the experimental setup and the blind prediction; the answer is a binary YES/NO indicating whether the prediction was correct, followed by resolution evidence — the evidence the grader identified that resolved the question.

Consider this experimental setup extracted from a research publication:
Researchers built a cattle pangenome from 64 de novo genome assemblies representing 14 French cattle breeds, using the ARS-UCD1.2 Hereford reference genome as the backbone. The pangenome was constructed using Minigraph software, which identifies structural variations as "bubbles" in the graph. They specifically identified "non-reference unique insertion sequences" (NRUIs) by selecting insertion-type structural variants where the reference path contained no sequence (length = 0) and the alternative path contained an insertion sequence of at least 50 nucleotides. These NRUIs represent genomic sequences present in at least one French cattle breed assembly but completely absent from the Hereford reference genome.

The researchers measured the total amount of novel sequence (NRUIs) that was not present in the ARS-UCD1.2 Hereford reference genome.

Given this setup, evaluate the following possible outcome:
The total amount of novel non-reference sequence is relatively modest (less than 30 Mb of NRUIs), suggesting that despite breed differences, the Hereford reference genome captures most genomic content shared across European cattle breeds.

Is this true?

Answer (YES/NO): YES